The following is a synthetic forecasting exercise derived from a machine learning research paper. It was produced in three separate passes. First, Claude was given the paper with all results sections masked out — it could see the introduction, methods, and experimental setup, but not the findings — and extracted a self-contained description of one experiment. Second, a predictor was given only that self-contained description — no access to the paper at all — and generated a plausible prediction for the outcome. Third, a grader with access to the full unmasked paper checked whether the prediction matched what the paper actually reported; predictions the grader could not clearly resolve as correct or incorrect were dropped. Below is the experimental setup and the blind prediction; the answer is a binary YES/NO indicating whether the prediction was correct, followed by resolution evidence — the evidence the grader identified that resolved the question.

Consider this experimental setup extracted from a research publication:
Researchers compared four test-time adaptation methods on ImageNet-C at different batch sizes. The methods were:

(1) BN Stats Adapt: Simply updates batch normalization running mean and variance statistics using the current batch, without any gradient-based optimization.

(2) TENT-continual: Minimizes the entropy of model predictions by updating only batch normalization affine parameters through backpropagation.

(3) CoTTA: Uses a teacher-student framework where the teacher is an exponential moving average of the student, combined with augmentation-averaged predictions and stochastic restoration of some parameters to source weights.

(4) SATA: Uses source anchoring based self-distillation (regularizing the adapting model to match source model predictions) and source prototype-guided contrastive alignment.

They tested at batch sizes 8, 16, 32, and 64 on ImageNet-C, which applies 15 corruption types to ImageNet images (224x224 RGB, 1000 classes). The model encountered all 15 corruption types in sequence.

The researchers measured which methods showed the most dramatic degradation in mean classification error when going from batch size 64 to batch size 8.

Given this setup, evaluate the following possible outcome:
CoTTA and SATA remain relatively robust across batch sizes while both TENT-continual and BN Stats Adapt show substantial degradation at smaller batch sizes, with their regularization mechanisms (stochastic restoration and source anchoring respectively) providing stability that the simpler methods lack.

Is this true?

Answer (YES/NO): NO